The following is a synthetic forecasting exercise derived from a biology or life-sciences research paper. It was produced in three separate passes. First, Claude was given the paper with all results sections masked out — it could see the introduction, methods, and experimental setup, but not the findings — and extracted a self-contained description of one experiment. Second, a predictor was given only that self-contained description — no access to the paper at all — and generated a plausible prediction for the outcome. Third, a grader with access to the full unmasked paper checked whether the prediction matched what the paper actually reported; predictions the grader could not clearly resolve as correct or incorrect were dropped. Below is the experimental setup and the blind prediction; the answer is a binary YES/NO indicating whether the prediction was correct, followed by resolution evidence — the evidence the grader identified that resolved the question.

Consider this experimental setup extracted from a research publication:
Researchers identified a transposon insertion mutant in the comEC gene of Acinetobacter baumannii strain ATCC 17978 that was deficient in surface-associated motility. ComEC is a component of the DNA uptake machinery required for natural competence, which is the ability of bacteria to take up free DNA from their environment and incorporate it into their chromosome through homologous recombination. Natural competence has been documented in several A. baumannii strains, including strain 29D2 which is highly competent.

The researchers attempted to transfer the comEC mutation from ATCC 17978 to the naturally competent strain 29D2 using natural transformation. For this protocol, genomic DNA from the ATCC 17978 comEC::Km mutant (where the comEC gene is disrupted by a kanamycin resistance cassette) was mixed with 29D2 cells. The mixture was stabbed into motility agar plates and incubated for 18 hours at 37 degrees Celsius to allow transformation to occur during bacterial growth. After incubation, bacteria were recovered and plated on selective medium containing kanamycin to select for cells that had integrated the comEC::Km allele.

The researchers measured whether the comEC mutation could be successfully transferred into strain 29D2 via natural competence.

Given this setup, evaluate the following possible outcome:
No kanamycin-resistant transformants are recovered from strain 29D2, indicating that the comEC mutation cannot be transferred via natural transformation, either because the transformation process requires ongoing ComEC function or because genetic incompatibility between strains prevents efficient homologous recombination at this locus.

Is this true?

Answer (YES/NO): NO